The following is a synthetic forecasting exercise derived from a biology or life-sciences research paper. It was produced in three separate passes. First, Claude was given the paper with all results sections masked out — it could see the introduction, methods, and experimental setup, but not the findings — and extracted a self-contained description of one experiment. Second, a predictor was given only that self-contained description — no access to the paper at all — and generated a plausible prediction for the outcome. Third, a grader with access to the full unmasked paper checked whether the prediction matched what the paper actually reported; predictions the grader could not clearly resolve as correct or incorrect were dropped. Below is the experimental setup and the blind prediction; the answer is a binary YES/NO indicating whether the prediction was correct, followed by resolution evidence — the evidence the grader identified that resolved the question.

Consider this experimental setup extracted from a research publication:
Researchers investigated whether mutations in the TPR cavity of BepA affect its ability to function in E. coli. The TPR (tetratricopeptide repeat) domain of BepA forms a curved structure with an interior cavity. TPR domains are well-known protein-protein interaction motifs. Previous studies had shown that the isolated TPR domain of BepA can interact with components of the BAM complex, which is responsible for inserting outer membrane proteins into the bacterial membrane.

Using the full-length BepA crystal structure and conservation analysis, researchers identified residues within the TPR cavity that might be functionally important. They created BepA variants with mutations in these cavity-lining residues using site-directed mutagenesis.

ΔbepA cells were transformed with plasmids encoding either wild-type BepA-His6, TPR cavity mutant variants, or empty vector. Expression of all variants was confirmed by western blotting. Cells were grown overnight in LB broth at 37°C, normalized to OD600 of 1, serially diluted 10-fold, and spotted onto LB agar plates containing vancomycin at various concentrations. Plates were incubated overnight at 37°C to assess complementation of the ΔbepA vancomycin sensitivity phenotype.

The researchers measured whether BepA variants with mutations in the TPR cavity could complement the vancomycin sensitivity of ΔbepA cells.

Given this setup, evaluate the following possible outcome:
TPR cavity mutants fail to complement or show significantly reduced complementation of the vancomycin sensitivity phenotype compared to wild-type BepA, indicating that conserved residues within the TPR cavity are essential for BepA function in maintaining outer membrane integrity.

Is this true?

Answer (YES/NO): NO